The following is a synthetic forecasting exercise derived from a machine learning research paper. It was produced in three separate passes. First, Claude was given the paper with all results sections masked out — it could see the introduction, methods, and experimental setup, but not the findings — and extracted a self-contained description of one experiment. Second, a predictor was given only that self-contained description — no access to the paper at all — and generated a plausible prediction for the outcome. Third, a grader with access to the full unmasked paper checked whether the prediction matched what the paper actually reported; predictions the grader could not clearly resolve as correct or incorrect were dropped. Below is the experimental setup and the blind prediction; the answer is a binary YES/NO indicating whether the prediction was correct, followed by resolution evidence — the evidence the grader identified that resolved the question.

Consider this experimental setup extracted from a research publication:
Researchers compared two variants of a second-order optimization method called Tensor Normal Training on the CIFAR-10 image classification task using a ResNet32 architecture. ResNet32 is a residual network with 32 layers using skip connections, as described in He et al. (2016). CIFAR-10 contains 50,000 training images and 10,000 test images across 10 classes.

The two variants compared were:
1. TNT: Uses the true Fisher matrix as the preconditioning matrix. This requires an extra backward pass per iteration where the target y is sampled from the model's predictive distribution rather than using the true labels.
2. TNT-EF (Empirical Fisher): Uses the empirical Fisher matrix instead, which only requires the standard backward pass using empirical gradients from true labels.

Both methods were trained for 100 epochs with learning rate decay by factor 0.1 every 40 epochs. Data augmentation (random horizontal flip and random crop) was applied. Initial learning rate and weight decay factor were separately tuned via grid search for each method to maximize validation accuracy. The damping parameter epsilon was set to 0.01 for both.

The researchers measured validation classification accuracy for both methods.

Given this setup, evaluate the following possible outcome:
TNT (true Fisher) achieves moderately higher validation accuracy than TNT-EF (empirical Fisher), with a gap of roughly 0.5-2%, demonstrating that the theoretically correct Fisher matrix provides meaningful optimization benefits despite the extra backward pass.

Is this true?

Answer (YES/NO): NO